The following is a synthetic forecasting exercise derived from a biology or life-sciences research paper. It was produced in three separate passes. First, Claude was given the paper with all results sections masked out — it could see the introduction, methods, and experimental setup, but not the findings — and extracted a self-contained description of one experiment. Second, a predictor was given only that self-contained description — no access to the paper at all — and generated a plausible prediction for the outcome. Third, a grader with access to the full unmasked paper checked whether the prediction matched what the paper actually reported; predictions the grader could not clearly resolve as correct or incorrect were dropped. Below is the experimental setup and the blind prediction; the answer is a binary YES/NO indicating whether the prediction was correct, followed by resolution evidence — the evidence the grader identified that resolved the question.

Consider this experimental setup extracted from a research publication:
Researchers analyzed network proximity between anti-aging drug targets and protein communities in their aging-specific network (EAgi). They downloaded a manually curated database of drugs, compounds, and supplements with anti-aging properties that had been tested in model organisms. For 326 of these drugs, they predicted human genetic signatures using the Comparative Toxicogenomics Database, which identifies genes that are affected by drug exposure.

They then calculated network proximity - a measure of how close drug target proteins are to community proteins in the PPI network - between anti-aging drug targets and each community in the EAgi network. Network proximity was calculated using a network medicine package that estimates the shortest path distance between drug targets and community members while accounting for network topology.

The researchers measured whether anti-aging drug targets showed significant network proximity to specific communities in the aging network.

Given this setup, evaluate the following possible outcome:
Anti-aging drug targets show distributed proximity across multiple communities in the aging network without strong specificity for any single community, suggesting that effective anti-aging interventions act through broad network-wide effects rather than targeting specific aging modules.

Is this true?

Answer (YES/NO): NO